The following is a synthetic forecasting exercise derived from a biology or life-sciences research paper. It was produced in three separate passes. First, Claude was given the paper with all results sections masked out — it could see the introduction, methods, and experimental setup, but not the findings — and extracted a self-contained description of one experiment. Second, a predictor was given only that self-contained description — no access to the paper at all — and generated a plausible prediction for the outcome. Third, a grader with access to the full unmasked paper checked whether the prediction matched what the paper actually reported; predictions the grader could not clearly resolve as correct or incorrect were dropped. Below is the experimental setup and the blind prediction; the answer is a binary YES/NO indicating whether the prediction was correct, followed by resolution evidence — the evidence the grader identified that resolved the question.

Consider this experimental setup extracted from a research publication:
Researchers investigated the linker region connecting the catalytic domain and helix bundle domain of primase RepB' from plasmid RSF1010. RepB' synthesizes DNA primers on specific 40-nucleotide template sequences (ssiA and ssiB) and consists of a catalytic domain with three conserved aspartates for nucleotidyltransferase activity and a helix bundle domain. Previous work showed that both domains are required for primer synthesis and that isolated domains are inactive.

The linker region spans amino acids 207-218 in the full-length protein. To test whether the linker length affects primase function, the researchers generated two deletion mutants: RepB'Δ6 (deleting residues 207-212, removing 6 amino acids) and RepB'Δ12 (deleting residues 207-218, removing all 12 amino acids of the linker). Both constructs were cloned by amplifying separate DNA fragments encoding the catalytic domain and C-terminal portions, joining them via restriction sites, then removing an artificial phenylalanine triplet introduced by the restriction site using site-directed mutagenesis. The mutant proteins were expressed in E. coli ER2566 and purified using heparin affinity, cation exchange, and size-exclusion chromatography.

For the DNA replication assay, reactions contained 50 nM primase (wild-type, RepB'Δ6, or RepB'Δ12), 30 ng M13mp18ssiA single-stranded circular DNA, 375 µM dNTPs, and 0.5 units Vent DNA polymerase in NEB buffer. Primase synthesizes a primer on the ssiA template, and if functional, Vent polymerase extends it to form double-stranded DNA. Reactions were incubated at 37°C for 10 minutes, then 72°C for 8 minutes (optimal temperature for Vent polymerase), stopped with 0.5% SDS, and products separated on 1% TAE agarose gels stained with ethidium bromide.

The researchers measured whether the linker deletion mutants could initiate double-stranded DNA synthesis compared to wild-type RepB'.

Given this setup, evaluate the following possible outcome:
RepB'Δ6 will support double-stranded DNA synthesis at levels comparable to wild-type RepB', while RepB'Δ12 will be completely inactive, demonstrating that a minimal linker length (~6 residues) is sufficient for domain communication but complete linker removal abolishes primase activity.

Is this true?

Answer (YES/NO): NO